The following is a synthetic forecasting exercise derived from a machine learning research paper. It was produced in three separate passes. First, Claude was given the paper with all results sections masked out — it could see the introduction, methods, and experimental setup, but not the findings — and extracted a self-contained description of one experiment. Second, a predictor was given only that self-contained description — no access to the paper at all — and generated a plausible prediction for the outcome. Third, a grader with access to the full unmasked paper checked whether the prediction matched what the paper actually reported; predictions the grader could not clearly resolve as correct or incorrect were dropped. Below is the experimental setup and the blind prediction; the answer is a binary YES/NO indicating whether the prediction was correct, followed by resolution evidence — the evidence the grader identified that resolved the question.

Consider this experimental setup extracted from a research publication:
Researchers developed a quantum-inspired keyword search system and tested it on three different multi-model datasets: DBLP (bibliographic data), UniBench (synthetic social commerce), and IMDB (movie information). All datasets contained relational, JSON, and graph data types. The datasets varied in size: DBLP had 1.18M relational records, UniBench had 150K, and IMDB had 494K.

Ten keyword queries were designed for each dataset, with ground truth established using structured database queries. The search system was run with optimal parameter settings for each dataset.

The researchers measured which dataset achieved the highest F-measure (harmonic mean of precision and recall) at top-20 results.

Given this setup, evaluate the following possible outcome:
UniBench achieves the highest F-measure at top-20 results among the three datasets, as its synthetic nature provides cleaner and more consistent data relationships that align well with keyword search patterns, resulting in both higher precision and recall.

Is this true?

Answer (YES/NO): NO